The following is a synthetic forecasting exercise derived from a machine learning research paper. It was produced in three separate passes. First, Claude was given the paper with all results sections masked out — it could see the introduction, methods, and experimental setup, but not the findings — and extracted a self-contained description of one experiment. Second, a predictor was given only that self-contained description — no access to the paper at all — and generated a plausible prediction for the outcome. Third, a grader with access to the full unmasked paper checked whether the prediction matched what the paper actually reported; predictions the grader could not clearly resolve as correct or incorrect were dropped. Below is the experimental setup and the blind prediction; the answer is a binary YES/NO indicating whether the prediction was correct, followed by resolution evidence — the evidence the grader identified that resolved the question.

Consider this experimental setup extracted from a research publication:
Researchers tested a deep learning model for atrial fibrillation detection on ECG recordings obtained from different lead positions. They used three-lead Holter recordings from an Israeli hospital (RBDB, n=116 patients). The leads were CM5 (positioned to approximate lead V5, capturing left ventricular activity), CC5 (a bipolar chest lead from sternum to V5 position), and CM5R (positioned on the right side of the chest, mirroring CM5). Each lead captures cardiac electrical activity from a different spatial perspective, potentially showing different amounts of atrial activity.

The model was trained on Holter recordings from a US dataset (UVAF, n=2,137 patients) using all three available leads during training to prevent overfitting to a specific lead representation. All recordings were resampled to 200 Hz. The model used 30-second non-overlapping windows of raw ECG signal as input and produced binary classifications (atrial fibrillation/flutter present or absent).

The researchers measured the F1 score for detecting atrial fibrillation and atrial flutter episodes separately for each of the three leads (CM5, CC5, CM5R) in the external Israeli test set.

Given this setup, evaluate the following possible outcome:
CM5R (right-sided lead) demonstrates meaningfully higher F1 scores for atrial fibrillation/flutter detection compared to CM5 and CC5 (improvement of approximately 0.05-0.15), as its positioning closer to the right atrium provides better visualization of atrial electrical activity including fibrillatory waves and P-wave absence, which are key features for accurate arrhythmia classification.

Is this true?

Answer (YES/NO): NO